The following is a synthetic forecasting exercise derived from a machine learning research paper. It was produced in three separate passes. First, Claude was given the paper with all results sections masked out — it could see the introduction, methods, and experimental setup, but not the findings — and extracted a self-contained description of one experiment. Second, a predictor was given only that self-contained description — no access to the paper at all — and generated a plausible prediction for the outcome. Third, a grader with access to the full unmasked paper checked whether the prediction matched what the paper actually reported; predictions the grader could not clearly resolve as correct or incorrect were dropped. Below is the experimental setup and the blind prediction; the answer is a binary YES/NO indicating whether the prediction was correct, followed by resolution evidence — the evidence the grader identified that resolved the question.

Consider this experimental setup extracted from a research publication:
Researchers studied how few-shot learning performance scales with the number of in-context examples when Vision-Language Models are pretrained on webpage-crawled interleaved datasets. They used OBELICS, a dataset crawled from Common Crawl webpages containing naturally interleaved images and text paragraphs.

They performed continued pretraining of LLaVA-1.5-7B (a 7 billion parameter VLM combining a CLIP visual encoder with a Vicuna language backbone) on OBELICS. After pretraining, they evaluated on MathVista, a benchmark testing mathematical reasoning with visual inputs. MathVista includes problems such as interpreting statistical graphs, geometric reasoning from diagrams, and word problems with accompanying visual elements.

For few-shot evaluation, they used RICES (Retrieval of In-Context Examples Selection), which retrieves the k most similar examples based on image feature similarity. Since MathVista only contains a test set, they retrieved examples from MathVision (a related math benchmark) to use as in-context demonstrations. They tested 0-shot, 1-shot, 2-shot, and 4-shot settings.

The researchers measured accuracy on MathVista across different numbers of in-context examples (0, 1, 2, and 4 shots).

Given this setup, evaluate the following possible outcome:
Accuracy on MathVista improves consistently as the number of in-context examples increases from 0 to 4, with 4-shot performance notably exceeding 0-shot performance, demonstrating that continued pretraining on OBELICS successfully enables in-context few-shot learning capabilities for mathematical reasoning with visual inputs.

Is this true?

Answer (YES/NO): NO